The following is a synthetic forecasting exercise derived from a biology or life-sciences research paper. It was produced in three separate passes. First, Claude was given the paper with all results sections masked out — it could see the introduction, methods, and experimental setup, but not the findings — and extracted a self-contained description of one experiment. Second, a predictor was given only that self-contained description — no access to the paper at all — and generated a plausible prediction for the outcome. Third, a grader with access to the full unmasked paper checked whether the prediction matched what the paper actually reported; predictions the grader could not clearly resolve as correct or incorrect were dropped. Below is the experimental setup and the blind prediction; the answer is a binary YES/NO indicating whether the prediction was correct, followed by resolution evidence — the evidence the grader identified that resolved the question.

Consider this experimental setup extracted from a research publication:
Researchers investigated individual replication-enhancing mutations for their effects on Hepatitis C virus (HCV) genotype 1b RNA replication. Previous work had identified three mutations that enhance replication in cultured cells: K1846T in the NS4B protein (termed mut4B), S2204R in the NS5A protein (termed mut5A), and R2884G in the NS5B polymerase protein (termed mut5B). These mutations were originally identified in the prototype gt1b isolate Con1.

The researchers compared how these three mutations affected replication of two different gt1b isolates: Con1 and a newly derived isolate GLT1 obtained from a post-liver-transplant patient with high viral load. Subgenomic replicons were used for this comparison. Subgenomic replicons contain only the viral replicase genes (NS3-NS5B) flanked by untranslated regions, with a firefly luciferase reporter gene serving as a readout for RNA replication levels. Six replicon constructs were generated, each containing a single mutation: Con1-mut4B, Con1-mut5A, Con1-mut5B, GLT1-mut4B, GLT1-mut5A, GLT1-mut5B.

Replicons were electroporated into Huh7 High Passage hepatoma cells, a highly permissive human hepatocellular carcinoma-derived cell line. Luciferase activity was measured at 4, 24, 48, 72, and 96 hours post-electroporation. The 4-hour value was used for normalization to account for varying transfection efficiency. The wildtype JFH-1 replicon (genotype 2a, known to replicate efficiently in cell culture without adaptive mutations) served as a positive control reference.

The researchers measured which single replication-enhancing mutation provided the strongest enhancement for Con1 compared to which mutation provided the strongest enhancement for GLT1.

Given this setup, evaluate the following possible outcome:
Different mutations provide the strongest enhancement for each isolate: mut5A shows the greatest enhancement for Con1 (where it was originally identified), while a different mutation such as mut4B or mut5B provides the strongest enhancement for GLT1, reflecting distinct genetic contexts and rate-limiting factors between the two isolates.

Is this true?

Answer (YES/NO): NO